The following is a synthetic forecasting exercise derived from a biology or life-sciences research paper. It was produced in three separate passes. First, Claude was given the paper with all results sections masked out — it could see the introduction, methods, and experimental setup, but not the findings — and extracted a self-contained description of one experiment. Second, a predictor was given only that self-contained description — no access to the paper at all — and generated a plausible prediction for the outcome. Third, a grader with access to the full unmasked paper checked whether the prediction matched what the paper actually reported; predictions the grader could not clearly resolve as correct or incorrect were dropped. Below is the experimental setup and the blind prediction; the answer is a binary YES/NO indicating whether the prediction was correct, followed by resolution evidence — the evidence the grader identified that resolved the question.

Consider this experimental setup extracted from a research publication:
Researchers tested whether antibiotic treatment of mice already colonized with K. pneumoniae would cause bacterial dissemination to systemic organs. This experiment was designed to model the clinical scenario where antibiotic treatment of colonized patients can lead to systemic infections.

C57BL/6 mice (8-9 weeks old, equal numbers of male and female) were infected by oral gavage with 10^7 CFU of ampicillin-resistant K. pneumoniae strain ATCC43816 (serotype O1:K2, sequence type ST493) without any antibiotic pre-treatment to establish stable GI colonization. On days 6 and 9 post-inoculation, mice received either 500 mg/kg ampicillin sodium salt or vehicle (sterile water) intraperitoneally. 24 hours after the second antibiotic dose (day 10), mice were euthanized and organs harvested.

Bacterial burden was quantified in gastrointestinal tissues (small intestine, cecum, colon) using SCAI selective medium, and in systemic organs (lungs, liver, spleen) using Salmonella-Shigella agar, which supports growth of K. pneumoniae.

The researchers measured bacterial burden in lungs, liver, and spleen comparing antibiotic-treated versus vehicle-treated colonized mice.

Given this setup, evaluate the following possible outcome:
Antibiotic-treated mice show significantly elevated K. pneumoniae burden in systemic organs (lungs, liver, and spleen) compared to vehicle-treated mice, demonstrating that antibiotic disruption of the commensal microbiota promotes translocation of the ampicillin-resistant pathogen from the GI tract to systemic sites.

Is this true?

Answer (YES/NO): YES